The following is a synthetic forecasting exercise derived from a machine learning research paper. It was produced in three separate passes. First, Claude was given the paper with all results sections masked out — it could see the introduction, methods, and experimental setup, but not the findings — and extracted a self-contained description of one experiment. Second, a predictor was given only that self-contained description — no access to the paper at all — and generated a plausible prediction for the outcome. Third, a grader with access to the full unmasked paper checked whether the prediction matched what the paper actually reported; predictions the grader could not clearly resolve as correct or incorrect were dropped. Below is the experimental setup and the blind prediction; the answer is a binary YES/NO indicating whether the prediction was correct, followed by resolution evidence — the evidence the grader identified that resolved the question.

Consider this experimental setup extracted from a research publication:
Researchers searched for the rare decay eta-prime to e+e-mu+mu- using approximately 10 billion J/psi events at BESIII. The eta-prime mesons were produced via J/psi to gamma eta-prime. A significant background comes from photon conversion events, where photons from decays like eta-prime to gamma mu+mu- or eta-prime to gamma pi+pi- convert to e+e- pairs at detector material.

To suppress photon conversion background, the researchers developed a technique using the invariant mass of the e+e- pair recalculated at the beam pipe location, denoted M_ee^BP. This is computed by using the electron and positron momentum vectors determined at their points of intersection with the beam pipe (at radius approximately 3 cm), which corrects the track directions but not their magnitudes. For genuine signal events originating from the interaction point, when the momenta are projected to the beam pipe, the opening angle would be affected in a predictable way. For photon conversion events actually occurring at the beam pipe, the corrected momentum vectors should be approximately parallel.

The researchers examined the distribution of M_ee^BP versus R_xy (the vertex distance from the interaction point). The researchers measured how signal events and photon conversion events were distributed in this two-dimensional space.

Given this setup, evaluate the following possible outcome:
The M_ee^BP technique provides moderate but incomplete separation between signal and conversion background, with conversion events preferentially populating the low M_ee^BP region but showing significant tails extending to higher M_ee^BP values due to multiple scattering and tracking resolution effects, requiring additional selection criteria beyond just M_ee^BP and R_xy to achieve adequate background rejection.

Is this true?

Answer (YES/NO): NO